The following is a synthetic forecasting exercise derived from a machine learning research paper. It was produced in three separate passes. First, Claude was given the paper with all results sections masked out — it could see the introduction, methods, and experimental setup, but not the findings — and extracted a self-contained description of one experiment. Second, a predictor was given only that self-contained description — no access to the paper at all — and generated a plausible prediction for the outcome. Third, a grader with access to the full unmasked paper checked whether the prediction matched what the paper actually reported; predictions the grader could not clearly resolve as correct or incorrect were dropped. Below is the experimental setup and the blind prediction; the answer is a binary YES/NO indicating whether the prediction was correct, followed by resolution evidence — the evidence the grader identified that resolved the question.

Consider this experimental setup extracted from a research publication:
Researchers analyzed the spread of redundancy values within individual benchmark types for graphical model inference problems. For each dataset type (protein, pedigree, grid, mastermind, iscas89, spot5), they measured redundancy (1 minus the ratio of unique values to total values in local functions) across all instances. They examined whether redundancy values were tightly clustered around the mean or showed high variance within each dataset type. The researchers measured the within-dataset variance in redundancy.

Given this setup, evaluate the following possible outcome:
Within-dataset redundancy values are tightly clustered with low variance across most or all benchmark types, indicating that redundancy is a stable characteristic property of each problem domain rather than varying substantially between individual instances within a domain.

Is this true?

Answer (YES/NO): NO